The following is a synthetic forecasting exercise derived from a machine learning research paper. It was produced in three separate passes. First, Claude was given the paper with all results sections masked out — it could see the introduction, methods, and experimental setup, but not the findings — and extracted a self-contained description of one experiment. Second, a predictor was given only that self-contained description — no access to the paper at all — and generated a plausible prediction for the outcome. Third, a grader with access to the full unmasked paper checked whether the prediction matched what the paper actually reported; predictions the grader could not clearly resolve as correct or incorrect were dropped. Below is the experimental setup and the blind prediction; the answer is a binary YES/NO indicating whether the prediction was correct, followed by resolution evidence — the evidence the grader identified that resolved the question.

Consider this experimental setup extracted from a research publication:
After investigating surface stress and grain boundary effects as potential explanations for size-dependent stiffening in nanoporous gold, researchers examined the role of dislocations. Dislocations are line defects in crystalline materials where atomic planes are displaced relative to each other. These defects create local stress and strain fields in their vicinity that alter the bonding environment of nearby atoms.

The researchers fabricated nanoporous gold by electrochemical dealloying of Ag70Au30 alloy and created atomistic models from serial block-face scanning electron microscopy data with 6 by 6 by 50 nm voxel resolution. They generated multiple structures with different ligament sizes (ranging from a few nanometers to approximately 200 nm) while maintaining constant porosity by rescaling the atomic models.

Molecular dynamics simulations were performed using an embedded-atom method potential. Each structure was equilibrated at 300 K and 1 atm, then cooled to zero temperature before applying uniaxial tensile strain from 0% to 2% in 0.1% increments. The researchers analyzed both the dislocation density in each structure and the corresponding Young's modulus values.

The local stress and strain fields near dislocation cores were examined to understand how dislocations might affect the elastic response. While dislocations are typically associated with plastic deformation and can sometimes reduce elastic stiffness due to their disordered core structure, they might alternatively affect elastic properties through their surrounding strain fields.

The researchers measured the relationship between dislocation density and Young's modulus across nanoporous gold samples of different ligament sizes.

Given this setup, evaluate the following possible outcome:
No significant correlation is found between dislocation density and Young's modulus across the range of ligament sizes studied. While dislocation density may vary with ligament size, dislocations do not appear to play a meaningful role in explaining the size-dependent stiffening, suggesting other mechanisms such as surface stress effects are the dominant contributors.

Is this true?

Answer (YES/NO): NO